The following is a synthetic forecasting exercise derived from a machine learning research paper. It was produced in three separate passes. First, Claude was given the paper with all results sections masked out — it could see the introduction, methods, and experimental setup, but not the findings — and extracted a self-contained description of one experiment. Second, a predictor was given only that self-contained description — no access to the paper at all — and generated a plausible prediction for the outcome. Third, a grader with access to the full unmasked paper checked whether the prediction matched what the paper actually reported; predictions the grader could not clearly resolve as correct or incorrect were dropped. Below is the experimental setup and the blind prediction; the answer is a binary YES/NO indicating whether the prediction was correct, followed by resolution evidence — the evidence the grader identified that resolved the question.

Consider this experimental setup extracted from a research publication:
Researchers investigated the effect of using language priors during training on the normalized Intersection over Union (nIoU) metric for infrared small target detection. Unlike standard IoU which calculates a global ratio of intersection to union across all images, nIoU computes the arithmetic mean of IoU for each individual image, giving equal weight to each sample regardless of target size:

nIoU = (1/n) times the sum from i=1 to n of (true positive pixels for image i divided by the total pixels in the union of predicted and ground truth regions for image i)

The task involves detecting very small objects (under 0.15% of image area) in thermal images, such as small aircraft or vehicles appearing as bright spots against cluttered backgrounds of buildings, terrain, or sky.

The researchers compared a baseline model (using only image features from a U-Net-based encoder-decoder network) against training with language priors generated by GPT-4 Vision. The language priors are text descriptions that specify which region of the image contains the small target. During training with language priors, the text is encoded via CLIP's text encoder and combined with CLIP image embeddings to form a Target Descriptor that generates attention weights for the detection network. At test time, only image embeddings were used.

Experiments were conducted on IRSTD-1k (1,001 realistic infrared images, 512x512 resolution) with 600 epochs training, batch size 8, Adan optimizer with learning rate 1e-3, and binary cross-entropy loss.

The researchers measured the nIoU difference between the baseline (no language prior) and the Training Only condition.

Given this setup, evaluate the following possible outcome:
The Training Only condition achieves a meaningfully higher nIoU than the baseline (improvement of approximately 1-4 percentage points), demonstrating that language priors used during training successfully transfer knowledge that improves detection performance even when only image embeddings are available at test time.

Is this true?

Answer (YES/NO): YES